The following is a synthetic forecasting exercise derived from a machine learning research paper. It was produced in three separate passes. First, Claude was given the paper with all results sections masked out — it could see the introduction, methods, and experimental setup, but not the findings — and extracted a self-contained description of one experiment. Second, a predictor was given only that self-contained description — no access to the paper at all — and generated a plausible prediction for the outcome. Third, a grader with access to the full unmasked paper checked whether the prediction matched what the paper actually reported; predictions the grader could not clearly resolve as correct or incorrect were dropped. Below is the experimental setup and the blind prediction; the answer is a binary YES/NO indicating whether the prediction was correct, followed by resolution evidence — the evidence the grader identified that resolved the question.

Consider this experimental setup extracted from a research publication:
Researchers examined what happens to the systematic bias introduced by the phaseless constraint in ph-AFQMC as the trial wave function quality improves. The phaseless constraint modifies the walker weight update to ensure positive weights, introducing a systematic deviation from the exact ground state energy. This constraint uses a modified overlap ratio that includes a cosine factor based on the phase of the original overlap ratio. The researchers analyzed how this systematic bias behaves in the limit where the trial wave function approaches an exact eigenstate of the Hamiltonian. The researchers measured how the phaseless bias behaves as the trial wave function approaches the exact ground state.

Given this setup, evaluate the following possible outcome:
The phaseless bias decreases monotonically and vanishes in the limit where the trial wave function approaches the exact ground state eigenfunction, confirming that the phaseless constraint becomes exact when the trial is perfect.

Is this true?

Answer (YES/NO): YES